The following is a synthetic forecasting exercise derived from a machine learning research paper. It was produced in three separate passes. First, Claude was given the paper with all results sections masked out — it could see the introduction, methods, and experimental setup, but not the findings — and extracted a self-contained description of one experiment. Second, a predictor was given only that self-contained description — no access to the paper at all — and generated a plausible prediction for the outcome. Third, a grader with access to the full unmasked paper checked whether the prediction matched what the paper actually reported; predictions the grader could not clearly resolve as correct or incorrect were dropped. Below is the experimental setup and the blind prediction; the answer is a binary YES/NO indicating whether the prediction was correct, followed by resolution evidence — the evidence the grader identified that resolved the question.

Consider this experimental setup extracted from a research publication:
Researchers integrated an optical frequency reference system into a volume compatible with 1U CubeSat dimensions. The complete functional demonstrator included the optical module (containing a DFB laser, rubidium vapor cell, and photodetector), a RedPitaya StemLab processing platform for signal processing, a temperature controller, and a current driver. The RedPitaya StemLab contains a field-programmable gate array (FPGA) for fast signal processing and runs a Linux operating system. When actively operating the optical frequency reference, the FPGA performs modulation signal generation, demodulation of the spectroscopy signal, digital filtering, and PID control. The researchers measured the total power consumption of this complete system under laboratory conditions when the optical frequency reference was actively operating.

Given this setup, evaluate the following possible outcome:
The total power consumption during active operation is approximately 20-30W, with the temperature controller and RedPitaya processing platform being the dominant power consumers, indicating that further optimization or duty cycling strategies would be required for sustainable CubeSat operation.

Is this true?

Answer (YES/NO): NO